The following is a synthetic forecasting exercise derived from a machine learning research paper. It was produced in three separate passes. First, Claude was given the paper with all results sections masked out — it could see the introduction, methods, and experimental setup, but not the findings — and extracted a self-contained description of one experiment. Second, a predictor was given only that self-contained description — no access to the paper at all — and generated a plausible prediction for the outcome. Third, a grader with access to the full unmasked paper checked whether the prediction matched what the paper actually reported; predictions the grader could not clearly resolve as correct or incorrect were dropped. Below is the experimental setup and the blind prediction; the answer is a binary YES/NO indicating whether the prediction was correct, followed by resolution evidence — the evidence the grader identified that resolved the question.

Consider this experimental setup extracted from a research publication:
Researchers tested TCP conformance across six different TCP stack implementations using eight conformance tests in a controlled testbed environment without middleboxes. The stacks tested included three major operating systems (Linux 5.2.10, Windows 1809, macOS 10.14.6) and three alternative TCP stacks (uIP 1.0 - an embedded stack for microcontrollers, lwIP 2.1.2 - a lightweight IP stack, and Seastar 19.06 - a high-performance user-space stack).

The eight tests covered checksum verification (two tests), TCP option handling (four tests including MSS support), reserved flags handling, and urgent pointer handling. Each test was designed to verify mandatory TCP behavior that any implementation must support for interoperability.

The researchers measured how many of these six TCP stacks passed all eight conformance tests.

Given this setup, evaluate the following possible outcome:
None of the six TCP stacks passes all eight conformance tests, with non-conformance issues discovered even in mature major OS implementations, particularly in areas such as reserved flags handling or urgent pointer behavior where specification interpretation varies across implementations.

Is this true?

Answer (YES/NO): NO